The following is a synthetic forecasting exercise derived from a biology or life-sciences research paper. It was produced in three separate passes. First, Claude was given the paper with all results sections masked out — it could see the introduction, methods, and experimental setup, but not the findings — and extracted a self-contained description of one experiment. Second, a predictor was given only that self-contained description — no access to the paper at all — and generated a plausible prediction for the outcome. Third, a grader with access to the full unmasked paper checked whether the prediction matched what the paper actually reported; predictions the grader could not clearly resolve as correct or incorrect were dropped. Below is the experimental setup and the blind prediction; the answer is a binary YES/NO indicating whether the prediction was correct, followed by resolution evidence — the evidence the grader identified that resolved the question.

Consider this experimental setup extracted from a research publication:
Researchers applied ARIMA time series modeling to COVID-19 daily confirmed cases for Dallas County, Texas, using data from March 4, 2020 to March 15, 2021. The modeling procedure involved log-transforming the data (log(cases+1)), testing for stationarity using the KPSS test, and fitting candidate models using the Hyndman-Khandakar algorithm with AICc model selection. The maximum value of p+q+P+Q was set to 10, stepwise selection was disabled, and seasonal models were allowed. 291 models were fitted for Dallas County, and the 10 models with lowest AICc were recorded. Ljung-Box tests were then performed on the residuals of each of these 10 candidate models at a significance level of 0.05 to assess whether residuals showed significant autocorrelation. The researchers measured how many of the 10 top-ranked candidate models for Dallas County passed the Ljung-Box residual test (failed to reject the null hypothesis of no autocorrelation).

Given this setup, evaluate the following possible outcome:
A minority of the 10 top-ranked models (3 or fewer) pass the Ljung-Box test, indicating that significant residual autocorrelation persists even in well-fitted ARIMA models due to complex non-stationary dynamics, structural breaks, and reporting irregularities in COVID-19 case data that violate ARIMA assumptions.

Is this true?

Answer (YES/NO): NO